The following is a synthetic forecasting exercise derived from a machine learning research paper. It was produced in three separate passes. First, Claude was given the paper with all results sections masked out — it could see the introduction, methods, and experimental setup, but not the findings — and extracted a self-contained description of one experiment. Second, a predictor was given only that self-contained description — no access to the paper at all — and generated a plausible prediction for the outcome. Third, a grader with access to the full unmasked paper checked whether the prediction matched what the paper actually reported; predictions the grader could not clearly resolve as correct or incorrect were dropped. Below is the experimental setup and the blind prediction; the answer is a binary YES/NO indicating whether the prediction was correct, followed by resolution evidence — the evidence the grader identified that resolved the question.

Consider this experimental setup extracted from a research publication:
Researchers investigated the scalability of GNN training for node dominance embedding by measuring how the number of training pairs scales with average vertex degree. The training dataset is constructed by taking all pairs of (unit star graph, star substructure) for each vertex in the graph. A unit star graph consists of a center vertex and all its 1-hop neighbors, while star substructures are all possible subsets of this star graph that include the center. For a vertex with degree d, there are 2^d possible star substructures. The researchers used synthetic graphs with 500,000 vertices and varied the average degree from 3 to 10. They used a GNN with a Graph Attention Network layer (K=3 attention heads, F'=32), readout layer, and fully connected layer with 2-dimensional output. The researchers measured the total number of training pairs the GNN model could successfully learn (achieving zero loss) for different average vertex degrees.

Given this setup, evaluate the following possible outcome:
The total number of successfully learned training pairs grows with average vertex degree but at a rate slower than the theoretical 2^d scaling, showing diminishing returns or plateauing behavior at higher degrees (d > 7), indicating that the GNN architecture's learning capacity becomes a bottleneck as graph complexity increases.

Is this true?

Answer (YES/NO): NO